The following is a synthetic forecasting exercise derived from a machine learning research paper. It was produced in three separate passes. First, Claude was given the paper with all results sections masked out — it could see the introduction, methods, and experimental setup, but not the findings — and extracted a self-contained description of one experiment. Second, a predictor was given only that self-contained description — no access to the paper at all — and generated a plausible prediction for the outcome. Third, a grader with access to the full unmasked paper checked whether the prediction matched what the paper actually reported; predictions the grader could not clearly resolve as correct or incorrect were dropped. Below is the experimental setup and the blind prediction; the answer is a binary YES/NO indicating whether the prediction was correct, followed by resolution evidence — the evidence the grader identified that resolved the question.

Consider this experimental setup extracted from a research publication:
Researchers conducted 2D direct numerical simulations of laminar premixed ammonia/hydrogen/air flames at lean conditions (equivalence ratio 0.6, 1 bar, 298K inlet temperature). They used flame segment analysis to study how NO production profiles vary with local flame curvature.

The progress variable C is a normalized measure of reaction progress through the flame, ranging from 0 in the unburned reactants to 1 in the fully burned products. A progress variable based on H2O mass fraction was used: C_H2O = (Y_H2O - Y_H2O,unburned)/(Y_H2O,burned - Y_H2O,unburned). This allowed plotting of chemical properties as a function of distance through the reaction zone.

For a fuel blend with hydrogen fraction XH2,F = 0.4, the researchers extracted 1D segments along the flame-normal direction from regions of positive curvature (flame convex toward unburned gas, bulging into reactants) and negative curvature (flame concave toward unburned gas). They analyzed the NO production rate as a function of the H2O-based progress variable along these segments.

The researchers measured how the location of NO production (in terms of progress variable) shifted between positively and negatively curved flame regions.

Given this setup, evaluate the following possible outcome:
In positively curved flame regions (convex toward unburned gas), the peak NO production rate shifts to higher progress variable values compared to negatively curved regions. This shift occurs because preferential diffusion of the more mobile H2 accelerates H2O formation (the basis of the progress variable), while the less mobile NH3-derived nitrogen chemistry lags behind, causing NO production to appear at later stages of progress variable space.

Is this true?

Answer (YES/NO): YES